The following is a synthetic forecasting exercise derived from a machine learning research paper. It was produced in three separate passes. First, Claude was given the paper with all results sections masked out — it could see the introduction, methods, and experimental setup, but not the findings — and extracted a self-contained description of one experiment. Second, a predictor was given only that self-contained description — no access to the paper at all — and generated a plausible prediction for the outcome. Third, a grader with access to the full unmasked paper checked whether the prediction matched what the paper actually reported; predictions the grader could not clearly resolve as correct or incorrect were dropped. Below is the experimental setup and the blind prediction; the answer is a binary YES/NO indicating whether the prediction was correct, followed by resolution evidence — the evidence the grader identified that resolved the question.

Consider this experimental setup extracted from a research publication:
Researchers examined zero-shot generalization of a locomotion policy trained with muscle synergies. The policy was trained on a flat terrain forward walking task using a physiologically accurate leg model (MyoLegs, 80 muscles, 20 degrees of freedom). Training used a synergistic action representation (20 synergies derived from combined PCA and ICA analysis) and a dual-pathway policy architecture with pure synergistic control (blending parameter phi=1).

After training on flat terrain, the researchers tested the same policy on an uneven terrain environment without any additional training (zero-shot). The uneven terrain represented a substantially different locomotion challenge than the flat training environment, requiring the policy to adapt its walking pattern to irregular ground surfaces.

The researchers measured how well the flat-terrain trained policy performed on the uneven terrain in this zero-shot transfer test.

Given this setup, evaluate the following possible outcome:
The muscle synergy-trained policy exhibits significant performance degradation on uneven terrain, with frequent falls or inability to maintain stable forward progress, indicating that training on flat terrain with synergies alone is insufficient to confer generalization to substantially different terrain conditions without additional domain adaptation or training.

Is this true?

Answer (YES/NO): NO